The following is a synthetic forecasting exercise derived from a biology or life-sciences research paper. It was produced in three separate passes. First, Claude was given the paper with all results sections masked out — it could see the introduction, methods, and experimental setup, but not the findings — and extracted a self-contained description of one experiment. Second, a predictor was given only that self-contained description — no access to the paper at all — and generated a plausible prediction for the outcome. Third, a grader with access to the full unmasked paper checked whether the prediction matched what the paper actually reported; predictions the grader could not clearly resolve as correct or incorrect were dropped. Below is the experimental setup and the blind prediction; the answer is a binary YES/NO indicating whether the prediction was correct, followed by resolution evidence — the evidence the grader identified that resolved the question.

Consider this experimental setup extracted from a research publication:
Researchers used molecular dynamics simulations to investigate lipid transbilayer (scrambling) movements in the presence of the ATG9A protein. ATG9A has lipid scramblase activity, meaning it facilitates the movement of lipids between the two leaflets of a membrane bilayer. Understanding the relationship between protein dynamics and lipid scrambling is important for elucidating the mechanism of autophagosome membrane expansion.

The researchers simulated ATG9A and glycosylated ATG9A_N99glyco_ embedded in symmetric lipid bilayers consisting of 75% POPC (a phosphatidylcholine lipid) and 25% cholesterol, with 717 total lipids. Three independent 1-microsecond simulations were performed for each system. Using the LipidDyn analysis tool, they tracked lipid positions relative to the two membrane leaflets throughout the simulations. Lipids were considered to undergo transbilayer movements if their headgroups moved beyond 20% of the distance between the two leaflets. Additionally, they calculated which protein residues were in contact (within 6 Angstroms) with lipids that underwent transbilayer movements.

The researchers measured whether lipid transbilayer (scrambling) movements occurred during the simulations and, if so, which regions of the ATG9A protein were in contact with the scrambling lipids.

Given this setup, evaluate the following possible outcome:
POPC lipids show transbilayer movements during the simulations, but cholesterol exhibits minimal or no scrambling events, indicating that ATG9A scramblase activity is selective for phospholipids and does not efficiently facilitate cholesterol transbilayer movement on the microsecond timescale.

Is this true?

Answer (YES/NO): NO